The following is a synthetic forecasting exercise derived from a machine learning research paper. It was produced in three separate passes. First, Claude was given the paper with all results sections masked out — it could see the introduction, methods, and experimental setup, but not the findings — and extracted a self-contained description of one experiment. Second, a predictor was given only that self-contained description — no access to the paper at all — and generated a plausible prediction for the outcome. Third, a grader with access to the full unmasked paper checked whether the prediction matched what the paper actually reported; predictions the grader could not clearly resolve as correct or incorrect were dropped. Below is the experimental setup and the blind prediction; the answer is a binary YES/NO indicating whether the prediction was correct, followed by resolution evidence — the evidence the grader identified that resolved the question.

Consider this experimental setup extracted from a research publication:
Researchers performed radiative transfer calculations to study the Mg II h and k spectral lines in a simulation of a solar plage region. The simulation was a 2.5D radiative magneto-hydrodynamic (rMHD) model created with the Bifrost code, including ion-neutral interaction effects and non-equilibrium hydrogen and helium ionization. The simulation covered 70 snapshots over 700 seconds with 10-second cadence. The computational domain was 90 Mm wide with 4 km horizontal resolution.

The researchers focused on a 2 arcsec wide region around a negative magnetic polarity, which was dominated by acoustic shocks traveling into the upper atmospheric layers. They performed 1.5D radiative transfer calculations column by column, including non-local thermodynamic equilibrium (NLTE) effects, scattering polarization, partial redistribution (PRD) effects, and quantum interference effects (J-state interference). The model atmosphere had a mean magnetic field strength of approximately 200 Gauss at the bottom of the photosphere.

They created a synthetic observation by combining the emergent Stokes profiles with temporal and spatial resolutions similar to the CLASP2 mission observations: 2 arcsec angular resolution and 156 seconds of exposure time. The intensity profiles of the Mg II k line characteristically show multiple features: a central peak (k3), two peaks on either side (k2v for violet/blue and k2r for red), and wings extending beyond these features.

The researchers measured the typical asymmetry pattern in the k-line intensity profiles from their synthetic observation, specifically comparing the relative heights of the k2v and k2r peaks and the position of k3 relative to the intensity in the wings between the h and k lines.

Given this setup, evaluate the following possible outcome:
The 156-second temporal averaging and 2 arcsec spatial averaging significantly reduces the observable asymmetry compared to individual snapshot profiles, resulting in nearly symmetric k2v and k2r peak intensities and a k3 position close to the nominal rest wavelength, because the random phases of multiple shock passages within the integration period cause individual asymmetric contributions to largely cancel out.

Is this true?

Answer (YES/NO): NO